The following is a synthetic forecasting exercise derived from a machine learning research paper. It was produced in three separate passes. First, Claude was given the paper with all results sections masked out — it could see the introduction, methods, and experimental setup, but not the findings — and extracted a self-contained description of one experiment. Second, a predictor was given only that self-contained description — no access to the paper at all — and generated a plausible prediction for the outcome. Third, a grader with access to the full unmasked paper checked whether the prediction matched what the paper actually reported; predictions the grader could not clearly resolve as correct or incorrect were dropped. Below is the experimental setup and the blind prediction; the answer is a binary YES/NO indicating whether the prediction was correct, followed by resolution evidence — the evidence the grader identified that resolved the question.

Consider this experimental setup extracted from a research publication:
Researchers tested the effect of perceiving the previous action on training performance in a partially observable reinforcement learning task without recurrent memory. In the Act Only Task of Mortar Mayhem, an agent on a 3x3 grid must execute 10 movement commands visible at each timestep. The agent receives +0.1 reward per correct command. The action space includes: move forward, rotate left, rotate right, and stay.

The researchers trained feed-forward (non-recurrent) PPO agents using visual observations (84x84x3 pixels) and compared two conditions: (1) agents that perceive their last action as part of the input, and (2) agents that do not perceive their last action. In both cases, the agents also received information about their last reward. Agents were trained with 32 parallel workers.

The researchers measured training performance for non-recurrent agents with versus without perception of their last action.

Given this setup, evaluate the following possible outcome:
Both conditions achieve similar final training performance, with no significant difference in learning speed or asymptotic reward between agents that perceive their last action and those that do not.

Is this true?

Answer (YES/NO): NO